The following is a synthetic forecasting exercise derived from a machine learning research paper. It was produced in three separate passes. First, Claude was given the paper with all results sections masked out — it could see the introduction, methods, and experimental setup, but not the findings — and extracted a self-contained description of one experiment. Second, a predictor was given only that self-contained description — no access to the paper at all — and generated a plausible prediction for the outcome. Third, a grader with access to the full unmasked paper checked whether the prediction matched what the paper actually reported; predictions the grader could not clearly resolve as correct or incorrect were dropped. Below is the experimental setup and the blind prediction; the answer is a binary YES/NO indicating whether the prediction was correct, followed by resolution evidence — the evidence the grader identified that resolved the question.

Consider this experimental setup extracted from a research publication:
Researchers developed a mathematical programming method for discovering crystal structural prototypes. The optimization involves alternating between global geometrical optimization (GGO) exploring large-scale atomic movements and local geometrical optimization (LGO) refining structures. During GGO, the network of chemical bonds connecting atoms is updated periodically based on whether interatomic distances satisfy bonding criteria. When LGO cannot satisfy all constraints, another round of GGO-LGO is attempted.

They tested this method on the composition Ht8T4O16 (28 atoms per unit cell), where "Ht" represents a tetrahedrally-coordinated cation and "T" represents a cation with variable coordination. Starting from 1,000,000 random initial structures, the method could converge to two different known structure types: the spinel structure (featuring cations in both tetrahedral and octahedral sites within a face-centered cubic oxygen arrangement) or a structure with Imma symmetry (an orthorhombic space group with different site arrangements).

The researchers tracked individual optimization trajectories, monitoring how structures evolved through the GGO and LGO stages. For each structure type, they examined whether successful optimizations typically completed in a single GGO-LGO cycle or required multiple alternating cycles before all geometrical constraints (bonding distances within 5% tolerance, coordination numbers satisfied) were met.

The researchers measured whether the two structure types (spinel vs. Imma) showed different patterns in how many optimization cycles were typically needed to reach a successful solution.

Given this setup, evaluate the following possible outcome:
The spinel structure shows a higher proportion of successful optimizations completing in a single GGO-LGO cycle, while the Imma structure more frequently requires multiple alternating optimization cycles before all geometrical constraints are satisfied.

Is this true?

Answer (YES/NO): NO